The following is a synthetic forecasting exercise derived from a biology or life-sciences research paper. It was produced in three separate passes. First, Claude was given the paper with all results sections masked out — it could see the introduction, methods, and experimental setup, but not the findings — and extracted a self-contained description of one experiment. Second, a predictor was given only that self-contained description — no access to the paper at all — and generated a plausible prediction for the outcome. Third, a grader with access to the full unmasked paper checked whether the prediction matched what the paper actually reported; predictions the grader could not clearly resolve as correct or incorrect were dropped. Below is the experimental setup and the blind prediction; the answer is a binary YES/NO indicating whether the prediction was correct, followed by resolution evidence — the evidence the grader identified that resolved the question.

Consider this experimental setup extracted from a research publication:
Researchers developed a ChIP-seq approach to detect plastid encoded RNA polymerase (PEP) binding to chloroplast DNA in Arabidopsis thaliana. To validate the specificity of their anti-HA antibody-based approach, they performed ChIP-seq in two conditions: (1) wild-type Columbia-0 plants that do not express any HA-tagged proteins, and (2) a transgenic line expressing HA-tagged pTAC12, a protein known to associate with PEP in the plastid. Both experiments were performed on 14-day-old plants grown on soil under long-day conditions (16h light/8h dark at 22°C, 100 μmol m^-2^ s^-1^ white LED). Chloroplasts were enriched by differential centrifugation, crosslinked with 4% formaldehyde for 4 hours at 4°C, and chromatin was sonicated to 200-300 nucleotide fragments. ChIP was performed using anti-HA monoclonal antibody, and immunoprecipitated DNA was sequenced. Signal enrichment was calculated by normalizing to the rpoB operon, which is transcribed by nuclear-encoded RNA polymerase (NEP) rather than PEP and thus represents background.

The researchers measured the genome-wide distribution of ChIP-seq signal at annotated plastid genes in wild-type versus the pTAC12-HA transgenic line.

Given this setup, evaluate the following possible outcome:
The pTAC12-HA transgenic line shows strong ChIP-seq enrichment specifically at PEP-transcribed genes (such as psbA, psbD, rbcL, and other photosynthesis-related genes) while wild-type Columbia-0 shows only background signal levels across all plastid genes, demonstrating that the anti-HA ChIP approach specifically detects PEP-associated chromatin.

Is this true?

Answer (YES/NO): NO